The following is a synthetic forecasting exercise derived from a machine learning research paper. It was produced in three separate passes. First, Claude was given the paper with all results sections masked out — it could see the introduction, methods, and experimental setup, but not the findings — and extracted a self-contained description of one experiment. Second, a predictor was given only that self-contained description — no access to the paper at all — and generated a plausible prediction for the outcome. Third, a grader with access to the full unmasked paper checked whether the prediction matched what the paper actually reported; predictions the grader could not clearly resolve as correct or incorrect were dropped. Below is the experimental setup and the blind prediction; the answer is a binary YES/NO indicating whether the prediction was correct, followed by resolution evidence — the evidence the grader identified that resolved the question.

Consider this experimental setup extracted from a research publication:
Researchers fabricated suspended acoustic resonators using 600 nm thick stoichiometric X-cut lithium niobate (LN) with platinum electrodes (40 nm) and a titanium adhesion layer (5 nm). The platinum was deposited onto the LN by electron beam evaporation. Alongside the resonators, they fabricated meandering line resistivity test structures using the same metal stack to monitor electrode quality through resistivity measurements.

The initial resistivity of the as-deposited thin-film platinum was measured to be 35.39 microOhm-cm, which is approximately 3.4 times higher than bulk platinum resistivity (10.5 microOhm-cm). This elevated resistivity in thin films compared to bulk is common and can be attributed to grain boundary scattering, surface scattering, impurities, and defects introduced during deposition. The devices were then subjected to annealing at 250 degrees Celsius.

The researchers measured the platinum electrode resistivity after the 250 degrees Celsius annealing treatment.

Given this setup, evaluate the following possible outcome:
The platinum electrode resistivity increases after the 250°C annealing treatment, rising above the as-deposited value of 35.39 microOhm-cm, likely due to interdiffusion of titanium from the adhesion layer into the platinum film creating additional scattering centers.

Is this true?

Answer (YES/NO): NO